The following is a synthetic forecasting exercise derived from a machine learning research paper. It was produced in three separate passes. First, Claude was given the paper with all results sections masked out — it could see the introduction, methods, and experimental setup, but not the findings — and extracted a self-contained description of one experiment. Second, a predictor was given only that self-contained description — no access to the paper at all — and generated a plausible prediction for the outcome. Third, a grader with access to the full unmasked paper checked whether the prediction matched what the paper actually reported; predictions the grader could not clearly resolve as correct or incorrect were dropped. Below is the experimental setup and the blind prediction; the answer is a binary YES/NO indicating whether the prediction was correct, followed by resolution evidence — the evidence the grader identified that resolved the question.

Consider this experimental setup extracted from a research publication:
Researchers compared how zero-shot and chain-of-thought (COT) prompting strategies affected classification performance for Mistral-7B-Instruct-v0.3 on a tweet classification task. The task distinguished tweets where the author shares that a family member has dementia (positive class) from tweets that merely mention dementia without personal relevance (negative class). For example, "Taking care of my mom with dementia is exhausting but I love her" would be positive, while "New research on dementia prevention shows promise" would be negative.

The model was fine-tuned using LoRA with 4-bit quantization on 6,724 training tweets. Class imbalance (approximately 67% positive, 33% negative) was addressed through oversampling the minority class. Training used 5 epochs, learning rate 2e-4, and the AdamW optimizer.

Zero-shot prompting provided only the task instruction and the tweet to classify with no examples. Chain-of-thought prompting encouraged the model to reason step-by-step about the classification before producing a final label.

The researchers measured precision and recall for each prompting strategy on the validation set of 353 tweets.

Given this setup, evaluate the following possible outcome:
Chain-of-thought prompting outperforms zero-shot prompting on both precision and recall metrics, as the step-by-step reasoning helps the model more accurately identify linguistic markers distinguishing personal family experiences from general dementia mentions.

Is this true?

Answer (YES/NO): NO